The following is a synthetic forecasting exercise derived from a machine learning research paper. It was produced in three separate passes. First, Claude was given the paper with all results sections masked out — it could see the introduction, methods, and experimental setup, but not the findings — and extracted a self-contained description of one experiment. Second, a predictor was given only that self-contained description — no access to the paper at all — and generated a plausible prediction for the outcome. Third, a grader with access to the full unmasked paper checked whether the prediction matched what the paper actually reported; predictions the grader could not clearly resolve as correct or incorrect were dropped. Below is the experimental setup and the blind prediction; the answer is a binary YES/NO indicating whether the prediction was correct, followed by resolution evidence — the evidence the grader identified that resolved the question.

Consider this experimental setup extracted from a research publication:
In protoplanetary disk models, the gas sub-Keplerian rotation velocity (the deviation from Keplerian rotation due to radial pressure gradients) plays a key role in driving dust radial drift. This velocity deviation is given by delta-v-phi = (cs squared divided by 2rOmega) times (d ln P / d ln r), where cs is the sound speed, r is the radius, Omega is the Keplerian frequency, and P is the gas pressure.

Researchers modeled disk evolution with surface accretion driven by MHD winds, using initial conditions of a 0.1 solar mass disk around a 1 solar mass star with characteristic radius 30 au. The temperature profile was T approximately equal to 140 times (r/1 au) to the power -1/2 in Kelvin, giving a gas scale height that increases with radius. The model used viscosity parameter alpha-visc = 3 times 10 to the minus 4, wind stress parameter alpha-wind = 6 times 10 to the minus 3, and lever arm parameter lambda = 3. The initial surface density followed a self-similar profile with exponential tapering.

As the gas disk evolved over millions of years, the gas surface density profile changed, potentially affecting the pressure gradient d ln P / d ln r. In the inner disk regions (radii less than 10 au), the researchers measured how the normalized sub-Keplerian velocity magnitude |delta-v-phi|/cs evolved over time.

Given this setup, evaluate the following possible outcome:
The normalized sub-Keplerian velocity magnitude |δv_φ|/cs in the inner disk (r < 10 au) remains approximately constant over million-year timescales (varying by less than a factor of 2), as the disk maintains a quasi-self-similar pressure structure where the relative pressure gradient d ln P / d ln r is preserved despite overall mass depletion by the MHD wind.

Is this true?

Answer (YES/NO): YES